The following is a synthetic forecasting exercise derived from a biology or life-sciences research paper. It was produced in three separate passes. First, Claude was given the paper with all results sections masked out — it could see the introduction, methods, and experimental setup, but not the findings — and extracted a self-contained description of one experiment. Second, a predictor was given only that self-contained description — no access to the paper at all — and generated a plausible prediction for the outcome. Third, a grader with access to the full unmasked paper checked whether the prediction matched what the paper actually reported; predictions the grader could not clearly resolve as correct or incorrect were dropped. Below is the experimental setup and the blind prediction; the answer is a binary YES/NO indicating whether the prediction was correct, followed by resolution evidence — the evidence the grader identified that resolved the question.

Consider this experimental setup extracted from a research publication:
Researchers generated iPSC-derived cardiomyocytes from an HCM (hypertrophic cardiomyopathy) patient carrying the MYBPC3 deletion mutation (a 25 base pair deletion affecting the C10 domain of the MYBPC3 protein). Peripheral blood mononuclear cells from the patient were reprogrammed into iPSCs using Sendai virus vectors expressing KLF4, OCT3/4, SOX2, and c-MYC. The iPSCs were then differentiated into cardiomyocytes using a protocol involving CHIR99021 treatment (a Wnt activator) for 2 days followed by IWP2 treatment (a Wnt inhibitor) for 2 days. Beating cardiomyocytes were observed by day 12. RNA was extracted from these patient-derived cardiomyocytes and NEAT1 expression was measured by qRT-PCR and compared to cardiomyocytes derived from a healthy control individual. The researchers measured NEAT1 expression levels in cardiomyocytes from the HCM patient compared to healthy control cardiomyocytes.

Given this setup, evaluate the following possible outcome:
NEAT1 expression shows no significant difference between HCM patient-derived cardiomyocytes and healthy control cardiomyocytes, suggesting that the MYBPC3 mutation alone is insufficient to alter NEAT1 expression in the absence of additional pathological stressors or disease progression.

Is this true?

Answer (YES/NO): NO